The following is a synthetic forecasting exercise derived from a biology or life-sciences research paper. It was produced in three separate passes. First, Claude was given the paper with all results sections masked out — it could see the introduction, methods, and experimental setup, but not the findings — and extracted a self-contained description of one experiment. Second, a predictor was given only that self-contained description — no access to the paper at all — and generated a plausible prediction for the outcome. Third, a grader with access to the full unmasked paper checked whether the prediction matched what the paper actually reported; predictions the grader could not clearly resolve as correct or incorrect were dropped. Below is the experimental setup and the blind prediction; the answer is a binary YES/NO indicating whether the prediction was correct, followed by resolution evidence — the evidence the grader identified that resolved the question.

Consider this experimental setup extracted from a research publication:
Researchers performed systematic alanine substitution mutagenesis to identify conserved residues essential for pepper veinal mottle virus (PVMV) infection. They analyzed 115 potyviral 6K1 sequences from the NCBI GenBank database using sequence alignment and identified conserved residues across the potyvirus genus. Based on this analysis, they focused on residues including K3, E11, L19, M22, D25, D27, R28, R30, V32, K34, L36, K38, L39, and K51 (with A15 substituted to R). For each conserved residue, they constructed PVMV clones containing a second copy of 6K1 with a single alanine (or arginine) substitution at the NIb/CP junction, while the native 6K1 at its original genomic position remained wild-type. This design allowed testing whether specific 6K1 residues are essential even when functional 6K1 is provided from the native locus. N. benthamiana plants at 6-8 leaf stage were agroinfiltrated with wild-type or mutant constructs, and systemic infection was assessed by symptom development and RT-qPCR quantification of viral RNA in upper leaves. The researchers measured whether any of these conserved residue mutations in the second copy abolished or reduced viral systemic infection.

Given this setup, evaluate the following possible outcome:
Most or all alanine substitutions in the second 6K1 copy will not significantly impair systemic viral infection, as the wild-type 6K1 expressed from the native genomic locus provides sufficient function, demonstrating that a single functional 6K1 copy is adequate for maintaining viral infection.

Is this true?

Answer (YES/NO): NO